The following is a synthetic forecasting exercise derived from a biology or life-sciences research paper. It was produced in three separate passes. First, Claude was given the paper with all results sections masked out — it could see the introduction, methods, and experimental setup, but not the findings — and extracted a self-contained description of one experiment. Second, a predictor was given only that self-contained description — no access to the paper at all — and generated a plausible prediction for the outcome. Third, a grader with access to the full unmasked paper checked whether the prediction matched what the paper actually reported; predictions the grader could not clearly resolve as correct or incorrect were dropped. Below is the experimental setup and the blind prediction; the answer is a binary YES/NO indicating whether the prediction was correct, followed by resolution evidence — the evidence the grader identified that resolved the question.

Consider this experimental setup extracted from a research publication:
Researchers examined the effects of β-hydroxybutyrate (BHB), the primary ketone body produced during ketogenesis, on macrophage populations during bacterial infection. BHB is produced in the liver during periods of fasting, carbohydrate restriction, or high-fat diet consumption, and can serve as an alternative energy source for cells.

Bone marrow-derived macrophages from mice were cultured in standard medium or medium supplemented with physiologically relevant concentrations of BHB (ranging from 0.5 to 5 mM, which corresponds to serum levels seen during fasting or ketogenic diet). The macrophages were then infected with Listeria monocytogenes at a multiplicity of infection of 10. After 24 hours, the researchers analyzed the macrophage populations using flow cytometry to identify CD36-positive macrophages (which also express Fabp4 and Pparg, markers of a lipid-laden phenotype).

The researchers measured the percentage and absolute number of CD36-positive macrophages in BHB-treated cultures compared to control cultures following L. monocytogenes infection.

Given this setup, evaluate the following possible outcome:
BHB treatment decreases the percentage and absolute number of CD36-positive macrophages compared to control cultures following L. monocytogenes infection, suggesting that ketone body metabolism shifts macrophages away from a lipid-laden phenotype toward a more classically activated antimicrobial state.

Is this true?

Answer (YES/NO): NO